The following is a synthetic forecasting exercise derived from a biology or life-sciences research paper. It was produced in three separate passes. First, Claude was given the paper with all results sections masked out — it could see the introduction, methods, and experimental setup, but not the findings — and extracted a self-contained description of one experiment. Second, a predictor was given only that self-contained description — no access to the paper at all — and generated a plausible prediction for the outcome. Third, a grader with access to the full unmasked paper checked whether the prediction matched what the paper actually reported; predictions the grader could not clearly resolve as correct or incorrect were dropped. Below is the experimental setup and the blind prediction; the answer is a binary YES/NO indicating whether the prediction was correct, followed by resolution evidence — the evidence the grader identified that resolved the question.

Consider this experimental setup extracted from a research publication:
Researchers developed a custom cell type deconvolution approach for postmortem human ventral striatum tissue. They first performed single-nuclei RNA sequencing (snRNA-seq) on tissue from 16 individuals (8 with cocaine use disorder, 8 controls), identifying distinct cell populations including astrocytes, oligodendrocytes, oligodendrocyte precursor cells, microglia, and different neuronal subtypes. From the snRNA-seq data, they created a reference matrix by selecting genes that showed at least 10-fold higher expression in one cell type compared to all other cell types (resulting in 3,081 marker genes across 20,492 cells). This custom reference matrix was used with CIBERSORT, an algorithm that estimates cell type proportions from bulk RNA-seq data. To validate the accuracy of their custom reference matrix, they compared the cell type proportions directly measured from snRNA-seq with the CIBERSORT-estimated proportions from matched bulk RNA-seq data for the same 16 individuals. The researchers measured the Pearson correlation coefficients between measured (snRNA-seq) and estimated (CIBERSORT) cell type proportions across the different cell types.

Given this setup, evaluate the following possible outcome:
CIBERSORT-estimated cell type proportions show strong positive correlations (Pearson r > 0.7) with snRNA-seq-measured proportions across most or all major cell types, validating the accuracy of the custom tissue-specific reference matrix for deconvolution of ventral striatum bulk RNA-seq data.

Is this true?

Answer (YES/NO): NO